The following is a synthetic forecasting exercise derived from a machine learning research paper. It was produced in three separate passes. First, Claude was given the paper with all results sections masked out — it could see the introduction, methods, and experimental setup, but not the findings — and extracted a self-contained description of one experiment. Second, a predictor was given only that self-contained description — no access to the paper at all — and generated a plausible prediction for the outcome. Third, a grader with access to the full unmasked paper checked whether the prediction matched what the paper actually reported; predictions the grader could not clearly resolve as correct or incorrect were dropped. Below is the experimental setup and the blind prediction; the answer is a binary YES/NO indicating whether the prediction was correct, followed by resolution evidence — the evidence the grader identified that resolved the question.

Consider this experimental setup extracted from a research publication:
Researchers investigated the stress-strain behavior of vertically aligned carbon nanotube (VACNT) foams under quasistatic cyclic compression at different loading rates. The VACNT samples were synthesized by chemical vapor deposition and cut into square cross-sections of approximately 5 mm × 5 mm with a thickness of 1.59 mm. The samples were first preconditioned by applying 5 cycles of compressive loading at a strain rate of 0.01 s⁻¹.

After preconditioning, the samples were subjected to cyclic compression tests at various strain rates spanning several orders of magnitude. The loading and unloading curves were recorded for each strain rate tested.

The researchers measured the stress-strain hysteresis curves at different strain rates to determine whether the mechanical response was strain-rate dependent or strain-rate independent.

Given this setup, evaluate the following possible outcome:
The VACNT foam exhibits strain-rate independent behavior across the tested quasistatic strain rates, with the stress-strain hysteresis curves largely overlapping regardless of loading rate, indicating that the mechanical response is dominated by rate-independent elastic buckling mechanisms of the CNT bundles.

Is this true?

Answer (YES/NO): NO